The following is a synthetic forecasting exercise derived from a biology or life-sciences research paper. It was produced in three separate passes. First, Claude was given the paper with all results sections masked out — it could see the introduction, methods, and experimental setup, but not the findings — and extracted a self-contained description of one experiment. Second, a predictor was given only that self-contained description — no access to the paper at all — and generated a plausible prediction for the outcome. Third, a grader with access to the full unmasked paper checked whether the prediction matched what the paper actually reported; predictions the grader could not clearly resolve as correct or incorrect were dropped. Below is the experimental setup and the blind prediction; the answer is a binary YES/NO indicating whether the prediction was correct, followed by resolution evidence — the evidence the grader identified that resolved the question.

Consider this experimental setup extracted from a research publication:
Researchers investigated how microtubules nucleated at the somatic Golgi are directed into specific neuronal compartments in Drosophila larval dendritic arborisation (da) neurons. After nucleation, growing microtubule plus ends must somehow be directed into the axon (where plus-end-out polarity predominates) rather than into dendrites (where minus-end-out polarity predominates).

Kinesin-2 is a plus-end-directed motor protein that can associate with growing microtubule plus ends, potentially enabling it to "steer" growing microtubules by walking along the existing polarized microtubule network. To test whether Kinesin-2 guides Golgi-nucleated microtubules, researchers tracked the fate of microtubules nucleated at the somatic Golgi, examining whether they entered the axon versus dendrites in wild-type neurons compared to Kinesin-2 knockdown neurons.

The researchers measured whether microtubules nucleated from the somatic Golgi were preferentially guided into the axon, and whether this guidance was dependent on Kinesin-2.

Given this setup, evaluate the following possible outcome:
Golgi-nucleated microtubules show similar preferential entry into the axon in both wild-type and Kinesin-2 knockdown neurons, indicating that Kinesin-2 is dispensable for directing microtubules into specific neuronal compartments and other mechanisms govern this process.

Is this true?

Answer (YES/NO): NO